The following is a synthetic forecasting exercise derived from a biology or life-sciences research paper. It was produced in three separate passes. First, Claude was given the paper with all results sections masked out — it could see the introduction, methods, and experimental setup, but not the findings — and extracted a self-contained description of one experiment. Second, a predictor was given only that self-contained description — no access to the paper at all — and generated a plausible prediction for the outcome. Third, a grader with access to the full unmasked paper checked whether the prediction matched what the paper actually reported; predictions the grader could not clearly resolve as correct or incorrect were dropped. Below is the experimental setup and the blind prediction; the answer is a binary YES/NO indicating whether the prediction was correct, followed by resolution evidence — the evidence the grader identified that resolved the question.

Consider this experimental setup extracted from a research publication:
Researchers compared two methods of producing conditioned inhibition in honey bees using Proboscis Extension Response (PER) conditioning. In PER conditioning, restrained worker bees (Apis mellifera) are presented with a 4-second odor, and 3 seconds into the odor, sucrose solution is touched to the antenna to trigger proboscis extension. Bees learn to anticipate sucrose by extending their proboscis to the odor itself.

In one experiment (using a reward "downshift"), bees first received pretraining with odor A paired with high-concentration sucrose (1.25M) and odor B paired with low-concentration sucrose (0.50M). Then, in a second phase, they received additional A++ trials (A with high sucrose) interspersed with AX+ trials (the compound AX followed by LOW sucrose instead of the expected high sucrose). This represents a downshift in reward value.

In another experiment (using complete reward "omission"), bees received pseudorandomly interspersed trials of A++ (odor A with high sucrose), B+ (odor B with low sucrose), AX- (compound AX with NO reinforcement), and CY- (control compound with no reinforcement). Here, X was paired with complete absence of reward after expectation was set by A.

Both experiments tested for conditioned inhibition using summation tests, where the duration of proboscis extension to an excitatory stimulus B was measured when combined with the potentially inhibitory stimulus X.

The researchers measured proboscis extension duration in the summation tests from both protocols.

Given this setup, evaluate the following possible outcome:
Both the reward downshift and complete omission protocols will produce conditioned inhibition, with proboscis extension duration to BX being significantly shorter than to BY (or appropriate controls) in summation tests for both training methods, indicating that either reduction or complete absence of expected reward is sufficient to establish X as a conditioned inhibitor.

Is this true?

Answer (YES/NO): YES